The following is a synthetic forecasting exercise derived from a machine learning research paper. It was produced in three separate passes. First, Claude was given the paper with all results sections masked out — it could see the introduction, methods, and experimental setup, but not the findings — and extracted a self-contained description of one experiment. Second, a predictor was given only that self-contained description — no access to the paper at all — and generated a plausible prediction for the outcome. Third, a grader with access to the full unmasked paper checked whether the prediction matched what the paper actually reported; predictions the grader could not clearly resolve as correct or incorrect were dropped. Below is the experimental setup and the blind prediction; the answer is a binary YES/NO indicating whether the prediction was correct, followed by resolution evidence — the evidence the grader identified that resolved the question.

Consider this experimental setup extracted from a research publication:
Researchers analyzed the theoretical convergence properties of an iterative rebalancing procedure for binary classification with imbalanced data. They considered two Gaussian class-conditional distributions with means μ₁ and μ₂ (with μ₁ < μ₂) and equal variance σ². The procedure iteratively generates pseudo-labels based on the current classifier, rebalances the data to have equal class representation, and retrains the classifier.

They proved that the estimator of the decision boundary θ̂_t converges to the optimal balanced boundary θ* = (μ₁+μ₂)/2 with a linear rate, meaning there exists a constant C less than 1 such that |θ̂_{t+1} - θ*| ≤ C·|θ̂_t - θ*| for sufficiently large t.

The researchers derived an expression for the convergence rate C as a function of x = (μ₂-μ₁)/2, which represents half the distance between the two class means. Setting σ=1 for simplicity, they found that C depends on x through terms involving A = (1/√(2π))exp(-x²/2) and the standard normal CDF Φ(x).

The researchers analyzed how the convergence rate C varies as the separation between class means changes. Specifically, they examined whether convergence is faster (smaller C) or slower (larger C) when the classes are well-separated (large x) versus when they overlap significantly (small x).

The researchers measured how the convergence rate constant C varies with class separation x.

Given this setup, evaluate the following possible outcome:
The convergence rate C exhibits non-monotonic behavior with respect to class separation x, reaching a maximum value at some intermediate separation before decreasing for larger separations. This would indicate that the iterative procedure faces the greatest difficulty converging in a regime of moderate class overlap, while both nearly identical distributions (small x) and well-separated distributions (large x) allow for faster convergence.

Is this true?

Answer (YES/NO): NO